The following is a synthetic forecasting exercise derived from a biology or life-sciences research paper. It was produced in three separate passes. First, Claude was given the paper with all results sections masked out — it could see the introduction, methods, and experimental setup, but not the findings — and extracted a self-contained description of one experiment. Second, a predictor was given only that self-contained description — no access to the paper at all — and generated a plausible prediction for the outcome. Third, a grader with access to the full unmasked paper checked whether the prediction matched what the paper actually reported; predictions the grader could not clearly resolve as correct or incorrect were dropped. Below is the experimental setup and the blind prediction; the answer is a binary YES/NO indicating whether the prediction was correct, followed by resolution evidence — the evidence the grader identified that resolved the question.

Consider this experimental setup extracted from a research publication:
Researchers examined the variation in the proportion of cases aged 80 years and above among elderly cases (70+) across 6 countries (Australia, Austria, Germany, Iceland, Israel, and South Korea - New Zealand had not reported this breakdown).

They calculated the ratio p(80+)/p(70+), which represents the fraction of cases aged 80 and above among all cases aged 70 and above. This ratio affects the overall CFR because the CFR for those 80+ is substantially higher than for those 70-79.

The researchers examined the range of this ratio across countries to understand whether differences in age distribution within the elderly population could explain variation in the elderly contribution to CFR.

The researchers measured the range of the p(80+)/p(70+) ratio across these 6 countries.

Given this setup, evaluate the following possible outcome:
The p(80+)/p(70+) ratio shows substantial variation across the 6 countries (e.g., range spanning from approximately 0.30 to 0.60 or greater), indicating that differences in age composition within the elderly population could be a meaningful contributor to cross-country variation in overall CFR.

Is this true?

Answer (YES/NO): NO